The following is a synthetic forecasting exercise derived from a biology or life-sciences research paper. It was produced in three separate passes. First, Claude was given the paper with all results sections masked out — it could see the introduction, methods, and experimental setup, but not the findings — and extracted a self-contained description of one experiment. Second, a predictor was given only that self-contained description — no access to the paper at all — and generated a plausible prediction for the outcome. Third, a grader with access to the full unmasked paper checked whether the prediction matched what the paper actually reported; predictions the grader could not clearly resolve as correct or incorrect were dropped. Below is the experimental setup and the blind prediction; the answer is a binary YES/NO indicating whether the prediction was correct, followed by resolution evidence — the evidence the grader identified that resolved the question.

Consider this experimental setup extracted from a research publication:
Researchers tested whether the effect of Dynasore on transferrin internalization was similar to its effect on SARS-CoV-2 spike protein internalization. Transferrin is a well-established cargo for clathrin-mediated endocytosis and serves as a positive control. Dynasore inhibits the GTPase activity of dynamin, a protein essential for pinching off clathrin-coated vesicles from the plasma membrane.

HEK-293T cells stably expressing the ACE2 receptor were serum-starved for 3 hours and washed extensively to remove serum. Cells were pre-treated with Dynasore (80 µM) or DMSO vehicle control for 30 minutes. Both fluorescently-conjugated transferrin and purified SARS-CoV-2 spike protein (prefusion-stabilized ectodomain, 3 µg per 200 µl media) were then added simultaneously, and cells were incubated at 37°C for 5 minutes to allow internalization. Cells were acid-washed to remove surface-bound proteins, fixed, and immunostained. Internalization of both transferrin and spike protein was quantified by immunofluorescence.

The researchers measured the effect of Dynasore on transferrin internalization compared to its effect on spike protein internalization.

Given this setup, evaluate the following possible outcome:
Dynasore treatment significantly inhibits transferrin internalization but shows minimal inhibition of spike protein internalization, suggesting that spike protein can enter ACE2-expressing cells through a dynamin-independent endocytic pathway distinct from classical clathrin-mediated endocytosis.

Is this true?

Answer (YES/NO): NO